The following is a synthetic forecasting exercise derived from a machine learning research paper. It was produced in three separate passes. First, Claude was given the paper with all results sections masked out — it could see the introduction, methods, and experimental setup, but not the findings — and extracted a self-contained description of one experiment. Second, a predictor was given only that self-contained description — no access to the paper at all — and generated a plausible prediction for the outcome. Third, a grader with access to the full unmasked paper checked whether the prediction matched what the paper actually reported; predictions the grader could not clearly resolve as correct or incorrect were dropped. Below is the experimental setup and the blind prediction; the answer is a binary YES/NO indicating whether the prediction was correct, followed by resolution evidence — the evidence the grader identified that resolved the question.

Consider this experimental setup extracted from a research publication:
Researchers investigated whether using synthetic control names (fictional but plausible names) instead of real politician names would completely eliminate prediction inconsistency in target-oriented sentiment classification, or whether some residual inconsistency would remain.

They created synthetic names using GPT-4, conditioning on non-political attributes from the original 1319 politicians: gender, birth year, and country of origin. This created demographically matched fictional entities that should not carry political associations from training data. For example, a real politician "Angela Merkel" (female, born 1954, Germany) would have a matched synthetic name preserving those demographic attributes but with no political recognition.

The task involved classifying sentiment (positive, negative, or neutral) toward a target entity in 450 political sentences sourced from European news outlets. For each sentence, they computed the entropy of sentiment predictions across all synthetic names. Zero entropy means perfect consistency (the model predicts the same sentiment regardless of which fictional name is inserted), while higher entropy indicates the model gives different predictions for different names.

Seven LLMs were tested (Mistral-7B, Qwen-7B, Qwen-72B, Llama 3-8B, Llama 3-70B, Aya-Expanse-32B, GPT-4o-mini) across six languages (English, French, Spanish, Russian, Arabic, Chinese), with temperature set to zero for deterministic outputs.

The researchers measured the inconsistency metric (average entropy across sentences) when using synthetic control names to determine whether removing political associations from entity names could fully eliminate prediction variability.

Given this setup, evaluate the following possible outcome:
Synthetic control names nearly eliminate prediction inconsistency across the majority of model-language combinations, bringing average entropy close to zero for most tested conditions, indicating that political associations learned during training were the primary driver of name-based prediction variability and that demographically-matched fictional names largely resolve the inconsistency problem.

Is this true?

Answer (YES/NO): NO